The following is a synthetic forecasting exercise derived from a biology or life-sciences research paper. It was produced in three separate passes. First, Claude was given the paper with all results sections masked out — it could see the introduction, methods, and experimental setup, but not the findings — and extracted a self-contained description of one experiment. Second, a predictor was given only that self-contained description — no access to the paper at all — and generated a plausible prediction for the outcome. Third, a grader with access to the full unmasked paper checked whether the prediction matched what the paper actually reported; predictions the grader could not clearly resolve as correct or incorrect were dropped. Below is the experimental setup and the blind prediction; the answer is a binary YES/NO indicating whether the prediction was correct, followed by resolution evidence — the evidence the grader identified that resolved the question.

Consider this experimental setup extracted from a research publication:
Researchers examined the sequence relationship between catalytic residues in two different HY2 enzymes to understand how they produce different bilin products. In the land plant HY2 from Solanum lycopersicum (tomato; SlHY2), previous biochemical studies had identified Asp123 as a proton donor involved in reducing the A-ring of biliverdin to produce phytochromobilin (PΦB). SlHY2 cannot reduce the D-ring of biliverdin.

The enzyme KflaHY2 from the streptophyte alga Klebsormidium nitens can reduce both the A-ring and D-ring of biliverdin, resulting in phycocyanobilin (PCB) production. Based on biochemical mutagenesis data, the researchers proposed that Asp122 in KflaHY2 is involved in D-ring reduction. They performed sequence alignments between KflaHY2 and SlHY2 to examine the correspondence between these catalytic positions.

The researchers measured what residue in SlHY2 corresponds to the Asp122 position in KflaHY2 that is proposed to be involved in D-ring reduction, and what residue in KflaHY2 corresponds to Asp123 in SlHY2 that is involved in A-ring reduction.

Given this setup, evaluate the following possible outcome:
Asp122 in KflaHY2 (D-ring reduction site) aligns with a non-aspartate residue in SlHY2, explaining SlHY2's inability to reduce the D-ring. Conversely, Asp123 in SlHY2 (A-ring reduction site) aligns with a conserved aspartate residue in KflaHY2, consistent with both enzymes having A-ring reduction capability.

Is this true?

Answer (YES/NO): NO